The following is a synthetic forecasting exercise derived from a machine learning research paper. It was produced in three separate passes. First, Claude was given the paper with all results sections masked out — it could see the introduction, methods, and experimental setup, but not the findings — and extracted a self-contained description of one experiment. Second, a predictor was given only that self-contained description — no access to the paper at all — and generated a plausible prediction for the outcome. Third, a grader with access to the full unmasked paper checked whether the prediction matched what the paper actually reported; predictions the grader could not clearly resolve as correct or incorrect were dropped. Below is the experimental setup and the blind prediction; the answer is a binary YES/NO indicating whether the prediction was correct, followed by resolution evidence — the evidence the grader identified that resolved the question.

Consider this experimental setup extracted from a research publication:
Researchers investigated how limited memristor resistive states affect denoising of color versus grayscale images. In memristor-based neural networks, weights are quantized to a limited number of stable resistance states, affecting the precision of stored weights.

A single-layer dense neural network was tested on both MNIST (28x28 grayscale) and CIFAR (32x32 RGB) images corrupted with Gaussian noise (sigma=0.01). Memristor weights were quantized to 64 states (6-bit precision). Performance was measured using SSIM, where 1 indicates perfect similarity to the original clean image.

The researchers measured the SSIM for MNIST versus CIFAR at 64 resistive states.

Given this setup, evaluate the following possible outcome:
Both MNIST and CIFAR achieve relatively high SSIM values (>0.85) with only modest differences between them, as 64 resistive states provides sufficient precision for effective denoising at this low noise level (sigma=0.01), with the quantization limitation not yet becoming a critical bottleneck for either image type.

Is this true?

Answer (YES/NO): NO